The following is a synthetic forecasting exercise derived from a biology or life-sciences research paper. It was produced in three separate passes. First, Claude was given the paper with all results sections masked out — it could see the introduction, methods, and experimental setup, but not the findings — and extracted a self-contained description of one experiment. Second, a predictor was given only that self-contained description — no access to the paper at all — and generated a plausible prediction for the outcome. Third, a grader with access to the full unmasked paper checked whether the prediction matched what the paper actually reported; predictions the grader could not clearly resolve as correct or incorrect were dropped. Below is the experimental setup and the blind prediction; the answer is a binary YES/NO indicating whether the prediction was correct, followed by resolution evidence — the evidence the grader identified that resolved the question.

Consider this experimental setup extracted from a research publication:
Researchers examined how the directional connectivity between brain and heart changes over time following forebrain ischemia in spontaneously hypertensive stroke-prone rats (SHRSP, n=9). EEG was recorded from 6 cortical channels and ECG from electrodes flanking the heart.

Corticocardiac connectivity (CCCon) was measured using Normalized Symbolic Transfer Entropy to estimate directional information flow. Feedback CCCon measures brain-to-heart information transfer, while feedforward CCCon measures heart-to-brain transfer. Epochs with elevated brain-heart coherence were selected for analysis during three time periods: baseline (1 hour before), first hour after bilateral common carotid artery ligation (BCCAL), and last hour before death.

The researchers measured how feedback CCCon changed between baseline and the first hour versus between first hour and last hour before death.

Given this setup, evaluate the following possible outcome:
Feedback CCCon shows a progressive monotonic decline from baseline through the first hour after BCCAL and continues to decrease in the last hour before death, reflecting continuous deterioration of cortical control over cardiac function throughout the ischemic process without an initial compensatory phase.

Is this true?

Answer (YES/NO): NO